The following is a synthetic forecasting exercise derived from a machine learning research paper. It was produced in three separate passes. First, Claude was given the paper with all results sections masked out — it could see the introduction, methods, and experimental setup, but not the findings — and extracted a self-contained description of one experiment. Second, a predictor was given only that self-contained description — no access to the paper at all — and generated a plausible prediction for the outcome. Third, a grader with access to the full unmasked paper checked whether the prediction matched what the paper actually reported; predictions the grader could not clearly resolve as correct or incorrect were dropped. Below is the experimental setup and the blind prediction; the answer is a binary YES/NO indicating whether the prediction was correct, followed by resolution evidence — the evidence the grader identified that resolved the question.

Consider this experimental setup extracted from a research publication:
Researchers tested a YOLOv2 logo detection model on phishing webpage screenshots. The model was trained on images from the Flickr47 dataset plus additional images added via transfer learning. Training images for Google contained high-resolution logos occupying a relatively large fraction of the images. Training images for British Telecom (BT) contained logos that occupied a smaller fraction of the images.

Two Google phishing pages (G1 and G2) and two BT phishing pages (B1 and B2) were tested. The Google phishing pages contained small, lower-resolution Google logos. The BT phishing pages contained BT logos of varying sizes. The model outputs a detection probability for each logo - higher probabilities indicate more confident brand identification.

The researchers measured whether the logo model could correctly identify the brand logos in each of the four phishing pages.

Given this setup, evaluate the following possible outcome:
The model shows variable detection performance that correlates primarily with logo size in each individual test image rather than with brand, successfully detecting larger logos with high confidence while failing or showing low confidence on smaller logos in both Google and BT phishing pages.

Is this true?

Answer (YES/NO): NO